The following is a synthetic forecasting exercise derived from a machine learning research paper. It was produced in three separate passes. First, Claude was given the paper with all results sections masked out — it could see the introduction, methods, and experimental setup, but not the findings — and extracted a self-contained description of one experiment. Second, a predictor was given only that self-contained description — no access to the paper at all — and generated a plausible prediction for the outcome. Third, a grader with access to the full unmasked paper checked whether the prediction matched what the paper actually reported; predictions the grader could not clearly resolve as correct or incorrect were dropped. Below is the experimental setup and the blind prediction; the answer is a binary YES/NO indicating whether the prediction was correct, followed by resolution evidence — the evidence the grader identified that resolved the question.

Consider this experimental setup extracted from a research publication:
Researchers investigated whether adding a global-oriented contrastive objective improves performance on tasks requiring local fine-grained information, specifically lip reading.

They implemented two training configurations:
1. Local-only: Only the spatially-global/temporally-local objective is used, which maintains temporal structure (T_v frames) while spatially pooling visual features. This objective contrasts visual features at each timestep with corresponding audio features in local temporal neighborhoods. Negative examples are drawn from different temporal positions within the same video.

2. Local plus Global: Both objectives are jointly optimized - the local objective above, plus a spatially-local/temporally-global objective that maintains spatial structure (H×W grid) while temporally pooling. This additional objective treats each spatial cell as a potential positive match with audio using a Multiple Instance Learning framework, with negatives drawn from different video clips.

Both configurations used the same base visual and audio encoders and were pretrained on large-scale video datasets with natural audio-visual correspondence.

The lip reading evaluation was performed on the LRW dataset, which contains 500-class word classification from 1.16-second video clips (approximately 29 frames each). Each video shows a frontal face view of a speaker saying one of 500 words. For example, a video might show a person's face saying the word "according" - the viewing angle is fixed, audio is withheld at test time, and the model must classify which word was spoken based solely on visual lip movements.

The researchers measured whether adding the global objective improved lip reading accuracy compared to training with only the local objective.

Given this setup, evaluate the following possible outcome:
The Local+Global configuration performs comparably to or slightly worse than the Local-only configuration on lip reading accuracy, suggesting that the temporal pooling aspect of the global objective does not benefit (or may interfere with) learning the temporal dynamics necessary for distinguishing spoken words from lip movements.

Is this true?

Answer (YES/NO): NO